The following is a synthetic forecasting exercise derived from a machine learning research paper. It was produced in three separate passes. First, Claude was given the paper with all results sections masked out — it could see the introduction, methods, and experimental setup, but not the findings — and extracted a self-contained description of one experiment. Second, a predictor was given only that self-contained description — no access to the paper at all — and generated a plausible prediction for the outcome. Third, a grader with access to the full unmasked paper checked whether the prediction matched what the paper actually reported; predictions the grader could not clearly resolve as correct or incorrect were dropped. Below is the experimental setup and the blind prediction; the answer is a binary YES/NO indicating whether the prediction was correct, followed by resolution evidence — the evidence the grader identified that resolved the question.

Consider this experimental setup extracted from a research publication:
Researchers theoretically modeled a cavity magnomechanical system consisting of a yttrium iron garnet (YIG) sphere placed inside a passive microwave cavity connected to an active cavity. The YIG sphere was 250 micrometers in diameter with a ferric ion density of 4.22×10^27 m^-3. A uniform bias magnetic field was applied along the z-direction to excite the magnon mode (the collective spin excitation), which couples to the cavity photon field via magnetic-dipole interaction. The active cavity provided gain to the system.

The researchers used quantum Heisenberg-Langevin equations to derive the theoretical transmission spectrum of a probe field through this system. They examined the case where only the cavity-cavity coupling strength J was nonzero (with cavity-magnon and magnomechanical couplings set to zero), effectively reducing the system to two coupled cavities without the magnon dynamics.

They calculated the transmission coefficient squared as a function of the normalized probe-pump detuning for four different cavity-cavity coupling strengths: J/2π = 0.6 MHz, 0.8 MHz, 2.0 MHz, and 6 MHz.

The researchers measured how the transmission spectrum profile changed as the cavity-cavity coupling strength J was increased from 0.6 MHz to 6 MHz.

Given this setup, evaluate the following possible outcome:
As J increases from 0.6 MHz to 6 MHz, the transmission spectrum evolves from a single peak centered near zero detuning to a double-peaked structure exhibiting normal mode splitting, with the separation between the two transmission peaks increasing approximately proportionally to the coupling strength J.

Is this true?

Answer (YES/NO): NO